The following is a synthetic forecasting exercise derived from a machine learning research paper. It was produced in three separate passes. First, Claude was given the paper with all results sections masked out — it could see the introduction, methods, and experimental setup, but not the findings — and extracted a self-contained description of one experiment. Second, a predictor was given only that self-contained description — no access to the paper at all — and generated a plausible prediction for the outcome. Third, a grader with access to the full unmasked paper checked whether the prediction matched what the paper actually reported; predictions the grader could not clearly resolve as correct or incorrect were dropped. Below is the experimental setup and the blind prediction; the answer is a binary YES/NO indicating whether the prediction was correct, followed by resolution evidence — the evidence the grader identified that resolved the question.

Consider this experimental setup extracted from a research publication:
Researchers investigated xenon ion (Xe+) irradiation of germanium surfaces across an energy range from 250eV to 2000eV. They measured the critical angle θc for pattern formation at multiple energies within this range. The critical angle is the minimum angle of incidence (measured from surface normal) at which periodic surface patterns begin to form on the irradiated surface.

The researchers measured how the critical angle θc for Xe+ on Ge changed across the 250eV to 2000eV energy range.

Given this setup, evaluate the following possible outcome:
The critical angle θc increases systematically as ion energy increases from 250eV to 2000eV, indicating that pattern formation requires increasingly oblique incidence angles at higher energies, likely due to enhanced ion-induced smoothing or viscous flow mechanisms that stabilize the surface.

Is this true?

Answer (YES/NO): YES